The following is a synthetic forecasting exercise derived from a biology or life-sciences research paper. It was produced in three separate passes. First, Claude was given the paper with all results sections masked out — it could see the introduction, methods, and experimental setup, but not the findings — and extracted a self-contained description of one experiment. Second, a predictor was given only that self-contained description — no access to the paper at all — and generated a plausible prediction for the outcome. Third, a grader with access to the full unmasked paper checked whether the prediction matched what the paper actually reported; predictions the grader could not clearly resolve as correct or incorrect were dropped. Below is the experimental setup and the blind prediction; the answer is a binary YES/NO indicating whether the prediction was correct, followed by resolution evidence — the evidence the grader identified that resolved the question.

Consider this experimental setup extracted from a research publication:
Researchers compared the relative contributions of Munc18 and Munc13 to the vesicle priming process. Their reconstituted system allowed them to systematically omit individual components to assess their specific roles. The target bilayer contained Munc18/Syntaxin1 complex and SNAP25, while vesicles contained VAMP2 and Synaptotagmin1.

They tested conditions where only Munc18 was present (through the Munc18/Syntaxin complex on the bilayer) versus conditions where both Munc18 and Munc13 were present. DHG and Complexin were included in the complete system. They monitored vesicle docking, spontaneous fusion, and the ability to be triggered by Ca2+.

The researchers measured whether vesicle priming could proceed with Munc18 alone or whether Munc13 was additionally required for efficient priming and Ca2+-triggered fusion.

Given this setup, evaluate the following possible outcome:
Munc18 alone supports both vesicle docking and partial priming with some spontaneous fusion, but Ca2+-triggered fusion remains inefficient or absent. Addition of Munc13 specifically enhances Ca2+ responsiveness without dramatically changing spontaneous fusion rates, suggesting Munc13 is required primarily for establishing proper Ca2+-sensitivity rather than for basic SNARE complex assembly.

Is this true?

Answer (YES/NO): NO